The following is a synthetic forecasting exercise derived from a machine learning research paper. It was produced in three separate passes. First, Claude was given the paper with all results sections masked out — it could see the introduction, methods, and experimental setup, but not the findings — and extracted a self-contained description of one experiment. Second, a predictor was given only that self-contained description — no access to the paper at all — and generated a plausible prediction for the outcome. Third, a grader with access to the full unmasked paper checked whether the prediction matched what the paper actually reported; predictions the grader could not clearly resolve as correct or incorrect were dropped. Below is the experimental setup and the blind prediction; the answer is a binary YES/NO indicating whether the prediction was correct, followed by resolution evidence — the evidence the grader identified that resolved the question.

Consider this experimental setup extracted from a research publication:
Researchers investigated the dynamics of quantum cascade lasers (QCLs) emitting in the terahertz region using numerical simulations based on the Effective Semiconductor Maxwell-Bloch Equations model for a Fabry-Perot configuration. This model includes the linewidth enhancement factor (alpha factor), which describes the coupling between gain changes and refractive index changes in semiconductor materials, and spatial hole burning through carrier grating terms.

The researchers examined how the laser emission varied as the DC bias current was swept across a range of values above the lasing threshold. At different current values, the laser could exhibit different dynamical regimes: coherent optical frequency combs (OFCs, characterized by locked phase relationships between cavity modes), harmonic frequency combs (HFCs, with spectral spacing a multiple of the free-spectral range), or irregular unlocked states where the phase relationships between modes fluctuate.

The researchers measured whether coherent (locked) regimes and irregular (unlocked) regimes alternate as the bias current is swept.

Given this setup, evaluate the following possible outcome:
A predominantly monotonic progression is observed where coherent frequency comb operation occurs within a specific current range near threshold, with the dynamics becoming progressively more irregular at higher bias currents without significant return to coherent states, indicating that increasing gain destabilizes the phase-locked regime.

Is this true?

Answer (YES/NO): NO